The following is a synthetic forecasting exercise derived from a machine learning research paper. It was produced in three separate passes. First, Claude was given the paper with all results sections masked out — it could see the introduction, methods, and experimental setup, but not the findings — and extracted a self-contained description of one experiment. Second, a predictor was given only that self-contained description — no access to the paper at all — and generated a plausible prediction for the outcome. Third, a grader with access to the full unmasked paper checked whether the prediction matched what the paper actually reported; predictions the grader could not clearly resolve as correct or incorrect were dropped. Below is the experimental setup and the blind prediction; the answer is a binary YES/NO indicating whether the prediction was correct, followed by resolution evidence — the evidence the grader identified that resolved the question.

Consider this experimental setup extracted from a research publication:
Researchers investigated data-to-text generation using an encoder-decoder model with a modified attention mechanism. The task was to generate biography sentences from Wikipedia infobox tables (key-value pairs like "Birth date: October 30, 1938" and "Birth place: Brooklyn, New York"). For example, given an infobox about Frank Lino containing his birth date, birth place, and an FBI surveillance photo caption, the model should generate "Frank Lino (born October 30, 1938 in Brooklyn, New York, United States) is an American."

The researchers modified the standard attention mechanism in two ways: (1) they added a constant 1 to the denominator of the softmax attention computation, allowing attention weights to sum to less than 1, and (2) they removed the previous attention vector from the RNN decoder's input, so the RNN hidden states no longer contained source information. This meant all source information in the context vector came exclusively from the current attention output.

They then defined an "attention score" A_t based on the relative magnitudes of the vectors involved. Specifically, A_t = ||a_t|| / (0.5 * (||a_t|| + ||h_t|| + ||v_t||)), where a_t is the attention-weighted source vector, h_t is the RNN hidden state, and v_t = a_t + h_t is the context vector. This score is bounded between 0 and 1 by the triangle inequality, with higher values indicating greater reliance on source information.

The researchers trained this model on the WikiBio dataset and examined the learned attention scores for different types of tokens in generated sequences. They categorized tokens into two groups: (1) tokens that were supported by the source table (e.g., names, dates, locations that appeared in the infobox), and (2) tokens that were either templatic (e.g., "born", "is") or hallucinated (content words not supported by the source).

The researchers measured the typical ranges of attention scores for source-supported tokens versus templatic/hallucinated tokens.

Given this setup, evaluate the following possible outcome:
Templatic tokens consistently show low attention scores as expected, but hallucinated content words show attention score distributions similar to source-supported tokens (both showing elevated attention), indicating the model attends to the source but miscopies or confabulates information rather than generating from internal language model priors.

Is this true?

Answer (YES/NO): NO